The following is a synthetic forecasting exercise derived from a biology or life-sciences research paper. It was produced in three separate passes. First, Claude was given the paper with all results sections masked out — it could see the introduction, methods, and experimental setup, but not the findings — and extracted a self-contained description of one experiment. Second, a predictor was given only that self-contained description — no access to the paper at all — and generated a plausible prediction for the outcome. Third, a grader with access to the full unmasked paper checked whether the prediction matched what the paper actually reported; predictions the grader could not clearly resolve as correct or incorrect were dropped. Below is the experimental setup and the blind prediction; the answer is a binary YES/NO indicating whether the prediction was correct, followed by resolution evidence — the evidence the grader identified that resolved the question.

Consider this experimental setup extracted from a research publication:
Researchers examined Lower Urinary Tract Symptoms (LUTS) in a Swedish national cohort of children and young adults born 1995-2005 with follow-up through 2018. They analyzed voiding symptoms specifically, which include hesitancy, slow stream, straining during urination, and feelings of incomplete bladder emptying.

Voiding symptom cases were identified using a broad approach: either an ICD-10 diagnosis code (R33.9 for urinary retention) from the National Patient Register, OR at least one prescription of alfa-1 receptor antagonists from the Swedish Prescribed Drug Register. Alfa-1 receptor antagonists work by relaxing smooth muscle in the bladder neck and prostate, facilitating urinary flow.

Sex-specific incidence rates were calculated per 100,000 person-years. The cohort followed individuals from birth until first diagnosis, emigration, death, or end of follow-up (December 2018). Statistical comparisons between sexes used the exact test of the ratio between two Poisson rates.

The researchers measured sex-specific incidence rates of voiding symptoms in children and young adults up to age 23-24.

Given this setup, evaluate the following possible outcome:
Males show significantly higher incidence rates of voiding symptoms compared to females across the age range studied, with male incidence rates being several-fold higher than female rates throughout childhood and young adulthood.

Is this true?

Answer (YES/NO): NO